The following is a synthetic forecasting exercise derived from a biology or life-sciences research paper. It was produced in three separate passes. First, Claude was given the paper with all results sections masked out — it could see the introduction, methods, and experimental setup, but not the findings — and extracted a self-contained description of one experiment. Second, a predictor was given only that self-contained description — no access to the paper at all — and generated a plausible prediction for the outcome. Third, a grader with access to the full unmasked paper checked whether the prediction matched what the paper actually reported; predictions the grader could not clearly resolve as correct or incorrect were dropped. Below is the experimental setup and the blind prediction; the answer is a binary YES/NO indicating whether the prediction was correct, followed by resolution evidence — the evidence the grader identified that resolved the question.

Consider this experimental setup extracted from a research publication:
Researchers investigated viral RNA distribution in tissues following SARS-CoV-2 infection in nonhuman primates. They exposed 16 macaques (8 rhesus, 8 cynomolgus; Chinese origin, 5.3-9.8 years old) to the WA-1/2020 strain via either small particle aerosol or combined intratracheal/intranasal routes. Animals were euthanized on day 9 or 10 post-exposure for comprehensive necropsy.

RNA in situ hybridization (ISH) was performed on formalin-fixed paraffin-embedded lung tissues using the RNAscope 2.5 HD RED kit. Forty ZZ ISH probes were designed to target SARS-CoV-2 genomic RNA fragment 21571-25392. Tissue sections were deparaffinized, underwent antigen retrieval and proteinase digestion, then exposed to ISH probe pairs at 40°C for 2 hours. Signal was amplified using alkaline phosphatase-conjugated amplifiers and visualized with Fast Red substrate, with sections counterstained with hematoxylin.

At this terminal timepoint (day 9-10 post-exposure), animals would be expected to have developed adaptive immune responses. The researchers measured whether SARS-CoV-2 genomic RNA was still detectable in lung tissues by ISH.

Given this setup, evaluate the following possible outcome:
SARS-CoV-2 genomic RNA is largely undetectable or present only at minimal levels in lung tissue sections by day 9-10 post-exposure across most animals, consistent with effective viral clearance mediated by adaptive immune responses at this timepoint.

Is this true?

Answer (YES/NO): NO